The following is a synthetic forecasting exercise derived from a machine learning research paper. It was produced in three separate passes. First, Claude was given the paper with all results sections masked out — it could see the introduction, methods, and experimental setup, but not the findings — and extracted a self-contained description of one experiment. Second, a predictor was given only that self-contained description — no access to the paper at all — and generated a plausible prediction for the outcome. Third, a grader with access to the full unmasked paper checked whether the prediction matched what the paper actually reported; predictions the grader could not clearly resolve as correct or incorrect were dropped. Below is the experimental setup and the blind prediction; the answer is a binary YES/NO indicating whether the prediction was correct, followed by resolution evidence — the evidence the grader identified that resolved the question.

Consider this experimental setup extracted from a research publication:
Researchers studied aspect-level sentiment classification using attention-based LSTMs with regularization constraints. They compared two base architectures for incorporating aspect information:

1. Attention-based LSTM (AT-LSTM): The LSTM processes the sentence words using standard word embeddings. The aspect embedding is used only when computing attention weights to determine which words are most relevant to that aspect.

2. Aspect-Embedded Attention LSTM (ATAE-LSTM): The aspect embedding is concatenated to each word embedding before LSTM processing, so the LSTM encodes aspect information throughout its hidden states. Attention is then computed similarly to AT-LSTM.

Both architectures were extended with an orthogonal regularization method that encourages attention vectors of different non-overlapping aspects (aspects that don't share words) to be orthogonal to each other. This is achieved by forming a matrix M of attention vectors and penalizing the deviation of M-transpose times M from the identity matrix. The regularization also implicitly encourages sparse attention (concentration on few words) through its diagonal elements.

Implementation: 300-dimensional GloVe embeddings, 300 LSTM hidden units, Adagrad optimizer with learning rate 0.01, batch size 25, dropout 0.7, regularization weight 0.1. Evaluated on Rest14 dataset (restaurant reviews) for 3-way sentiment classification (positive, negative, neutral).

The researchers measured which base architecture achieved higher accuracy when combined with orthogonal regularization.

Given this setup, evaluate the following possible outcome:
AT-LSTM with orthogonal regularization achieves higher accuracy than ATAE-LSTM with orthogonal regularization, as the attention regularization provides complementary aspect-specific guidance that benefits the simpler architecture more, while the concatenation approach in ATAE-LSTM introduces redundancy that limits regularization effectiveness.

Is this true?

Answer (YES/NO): NO